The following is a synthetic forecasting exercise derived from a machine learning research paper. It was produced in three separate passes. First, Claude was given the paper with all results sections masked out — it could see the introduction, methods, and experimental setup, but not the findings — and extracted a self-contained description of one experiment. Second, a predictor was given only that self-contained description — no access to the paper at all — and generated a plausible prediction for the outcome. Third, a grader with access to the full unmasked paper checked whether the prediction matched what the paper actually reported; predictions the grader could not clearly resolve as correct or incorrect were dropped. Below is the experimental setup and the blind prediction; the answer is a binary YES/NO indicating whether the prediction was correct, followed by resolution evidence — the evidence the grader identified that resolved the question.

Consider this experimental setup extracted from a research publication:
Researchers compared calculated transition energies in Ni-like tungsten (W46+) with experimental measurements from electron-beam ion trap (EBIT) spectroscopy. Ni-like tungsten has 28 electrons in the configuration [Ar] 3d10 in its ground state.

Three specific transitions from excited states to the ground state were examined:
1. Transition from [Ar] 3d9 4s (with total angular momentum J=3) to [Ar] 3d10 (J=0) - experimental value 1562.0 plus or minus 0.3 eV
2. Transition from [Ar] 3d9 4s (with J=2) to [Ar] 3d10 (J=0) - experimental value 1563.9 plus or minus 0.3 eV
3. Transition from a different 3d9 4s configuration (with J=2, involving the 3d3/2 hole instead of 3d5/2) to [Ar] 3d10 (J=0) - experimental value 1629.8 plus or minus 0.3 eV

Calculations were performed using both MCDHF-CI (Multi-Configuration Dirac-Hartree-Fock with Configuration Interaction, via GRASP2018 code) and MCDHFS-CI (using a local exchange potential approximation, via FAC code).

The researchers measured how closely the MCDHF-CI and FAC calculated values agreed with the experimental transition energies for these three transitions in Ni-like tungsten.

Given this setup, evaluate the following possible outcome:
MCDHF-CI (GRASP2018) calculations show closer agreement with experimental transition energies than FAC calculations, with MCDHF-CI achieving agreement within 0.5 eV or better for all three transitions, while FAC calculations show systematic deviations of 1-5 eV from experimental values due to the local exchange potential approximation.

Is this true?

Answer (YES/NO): NO